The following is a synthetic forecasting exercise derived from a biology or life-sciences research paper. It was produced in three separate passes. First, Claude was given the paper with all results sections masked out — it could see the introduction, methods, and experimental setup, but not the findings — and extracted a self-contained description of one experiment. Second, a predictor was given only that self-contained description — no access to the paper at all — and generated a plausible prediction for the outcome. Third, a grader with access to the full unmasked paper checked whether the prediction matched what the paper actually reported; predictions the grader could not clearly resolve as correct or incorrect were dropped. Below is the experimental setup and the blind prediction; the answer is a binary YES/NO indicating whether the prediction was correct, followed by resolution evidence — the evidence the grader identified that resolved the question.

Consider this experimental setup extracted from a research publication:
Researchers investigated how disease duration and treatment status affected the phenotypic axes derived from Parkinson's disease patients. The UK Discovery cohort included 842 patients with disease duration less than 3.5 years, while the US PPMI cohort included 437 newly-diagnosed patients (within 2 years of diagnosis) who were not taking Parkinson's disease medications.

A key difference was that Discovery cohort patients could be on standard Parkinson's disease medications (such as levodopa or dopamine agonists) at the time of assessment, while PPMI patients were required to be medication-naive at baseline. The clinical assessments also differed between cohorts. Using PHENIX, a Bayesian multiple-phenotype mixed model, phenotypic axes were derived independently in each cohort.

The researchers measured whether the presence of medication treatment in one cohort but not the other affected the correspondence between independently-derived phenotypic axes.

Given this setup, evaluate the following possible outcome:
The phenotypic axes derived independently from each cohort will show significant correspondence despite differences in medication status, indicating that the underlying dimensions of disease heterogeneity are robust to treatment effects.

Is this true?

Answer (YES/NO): YES